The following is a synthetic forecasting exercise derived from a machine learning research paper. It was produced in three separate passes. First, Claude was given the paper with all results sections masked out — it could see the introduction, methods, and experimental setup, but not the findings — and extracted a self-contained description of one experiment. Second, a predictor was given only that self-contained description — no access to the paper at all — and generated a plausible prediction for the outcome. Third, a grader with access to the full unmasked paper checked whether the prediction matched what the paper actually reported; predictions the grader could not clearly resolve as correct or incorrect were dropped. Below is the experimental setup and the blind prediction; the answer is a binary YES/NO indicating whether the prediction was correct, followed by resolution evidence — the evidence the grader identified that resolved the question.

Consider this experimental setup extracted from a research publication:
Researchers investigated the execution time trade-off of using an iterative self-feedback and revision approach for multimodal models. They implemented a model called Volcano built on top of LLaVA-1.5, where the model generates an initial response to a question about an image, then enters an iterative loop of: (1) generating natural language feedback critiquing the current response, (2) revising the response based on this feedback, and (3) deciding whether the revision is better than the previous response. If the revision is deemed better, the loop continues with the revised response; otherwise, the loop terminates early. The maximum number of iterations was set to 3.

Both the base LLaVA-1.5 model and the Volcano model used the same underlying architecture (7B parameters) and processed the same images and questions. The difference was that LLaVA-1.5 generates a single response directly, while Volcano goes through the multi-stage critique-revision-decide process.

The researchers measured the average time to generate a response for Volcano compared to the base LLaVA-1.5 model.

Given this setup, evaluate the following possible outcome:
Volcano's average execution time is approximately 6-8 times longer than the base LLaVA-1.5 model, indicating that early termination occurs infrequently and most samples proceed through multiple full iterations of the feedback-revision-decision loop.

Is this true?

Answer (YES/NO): NO